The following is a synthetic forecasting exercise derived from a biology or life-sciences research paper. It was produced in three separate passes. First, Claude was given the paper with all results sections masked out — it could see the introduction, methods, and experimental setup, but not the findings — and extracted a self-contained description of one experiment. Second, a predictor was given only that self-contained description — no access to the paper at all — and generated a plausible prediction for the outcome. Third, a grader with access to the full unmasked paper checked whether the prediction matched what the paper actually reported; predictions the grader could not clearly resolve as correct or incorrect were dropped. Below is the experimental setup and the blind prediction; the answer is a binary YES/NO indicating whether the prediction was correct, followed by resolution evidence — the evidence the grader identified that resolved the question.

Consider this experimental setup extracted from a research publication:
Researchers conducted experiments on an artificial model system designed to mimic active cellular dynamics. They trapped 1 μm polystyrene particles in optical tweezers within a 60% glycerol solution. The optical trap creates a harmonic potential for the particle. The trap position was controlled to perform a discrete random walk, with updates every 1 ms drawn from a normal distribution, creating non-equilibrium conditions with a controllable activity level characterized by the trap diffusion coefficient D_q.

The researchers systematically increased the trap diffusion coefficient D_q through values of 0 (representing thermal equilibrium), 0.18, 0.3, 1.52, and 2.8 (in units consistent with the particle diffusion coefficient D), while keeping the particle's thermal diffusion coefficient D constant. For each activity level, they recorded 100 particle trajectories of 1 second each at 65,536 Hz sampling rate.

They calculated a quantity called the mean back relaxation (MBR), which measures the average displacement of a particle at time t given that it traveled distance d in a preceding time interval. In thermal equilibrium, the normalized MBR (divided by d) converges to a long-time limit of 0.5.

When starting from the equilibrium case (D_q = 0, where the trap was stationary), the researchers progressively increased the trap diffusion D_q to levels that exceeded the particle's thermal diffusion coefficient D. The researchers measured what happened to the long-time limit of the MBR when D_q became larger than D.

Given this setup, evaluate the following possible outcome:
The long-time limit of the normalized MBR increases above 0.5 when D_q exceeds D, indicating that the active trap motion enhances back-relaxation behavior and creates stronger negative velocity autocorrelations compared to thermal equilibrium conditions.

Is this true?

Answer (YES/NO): NO